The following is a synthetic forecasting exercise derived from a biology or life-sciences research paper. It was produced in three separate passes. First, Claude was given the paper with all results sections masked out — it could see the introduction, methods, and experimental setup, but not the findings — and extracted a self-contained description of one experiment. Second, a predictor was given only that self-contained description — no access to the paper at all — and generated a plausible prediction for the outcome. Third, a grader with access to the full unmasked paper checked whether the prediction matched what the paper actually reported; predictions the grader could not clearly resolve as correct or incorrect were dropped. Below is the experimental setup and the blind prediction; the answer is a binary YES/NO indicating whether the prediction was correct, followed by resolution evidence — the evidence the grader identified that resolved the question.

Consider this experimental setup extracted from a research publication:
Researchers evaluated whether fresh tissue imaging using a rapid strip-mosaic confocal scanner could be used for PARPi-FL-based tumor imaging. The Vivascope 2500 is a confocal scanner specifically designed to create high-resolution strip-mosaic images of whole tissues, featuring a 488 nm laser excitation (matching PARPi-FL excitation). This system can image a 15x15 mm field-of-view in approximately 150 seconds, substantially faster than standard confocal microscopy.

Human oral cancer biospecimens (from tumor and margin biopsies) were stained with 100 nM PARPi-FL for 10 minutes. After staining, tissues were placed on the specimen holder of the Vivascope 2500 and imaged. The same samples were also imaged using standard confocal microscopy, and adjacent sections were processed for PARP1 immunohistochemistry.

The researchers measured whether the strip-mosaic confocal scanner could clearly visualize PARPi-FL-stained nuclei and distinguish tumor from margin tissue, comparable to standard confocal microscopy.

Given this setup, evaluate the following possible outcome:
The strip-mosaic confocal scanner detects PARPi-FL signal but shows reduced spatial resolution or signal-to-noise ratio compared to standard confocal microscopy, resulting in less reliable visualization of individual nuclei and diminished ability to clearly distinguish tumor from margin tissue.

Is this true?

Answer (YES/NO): NO